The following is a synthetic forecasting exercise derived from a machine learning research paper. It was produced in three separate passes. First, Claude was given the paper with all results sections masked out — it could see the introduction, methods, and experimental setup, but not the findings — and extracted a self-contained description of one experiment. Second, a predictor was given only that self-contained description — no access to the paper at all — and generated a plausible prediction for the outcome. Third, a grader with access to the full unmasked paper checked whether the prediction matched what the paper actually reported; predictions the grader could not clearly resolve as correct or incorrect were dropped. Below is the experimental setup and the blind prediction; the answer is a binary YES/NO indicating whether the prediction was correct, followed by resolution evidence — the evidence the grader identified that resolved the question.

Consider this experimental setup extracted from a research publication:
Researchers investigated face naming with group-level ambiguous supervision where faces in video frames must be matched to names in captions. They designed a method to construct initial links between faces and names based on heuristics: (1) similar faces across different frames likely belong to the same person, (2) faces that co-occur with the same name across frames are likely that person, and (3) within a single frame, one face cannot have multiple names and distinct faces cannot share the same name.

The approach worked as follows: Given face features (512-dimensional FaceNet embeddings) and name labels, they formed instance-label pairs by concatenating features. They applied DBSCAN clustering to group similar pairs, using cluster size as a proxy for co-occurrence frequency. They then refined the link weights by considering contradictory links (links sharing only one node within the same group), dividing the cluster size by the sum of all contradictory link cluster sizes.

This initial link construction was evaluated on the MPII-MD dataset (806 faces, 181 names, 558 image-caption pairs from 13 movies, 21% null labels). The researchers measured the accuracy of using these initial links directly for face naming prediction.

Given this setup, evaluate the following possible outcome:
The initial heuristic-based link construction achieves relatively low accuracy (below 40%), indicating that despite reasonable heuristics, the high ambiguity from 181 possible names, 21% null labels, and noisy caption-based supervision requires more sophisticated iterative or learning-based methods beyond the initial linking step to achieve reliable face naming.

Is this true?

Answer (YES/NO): NO